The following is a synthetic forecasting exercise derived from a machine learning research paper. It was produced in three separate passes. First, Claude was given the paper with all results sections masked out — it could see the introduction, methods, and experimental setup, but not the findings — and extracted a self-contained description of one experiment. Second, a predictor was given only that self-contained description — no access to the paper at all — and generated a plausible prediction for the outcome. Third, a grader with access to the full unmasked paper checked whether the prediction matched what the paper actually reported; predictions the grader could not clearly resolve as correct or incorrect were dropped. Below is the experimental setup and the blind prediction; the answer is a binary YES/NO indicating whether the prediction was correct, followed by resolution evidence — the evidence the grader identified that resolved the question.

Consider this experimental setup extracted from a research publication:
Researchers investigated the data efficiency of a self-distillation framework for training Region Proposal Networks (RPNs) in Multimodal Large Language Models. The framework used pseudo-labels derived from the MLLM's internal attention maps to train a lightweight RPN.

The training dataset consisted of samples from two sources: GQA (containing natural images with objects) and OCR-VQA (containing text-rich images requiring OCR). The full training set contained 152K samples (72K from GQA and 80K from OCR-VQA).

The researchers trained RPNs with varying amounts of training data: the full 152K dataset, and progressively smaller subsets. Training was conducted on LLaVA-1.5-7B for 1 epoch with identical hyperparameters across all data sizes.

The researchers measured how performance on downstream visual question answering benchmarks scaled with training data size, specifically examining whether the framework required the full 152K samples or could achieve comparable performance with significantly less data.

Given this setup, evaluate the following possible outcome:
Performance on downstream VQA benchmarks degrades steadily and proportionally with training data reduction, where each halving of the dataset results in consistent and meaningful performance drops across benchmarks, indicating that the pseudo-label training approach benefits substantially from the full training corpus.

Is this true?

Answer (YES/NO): NO